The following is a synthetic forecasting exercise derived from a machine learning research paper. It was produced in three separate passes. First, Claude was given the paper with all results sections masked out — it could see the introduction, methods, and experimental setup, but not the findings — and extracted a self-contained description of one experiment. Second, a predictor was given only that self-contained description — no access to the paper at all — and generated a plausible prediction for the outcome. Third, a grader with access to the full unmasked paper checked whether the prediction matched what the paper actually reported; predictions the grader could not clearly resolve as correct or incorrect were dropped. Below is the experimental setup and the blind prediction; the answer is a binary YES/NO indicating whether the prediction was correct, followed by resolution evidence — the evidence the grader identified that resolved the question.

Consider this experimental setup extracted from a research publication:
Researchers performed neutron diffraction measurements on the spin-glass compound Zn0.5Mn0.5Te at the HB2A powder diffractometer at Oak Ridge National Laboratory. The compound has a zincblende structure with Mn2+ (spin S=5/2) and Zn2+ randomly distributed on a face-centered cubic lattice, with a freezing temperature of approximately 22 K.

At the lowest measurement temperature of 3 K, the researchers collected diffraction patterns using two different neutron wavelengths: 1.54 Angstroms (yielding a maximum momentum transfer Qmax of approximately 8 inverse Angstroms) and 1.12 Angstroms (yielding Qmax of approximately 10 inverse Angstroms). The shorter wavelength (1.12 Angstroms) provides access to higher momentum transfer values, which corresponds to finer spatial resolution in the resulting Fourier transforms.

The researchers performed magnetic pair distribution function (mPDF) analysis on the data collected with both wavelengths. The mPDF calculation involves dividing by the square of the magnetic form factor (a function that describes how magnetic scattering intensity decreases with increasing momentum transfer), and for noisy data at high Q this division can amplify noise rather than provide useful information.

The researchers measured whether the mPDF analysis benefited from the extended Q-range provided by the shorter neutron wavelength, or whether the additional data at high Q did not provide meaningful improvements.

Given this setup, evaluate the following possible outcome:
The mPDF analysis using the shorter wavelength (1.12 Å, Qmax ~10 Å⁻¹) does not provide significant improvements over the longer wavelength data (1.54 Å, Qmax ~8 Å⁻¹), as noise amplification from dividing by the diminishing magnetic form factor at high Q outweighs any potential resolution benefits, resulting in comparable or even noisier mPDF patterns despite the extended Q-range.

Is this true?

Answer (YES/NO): YES